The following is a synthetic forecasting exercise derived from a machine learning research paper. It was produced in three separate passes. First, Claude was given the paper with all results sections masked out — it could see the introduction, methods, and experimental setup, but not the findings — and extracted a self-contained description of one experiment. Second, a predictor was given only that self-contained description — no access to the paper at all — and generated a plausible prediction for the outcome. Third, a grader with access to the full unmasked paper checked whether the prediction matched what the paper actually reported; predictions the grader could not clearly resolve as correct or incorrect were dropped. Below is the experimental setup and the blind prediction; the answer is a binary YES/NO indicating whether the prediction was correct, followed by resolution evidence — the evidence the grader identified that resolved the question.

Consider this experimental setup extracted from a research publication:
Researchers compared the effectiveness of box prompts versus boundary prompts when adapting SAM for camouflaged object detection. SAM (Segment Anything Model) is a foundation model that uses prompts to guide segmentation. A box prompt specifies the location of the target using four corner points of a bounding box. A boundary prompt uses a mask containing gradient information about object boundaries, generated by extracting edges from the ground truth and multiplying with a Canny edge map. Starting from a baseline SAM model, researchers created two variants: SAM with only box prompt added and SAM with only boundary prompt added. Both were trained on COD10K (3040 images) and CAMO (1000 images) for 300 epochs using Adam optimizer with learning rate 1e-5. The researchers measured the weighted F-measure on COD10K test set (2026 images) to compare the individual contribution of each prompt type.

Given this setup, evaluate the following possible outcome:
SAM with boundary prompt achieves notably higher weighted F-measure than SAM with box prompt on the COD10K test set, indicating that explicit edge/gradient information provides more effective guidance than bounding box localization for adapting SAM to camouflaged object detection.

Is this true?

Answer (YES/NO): YES